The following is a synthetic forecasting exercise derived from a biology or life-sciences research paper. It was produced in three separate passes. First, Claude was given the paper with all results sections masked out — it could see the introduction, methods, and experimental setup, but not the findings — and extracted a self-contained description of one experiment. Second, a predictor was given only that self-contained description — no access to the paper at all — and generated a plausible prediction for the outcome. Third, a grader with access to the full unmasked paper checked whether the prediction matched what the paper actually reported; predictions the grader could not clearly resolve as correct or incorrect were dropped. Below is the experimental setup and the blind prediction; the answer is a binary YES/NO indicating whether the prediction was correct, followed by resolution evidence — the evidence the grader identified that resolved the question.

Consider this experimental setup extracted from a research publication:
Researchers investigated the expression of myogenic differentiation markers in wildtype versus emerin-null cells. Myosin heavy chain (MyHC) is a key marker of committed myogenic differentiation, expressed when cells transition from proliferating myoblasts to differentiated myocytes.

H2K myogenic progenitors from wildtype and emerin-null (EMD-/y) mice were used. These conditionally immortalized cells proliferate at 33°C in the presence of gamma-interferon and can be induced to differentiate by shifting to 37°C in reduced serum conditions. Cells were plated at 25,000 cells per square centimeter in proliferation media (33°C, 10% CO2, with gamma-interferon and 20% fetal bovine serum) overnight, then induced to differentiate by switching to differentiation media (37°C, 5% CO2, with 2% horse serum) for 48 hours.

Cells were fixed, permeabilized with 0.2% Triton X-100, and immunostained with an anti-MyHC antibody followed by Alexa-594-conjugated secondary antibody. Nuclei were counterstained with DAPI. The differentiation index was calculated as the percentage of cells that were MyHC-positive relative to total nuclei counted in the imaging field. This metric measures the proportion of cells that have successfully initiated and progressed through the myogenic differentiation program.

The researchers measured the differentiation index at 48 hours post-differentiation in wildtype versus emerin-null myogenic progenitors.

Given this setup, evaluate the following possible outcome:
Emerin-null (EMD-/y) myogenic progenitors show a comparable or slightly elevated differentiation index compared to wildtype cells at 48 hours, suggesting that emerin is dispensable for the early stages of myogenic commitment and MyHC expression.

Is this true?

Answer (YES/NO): NO